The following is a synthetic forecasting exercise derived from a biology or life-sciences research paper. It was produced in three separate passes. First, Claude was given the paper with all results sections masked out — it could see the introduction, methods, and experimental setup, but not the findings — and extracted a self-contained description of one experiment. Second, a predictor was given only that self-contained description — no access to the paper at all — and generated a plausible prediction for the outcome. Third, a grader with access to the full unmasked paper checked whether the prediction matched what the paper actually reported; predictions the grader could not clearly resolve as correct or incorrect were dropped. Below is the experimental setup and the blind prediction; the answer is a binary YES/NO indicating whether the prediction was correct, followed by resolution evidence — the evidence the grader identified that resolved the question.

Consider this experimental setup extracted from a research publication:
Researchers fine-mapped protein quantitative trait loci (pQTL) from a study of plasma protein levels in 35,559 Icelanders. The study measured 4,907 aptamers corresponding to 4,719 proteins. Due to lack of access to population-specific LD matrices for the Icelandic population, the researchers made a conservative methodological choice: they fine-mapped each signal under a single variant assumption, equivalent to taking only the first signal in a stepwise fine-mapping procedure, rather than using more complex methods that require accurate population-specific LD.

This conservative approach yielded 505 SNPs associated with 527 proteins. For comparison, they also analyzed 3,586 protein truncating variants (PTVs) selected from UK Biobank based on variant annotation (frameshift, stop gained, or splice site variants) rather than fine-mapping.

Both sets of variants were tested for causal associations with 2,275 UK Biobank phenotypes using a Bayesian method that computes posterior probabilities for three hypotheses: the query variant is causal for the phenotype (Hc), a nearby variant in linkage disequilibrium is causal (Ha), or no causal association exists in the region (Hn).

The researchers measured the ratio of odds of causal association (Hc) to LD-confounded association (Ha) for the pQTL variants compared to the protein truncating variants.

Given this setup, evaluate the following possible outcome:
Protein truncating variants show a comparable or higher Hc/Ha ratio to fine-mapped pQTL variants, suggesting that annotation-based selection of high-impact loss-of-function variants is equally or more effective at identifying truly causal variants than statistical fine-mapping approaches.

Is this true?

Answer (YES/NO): NO